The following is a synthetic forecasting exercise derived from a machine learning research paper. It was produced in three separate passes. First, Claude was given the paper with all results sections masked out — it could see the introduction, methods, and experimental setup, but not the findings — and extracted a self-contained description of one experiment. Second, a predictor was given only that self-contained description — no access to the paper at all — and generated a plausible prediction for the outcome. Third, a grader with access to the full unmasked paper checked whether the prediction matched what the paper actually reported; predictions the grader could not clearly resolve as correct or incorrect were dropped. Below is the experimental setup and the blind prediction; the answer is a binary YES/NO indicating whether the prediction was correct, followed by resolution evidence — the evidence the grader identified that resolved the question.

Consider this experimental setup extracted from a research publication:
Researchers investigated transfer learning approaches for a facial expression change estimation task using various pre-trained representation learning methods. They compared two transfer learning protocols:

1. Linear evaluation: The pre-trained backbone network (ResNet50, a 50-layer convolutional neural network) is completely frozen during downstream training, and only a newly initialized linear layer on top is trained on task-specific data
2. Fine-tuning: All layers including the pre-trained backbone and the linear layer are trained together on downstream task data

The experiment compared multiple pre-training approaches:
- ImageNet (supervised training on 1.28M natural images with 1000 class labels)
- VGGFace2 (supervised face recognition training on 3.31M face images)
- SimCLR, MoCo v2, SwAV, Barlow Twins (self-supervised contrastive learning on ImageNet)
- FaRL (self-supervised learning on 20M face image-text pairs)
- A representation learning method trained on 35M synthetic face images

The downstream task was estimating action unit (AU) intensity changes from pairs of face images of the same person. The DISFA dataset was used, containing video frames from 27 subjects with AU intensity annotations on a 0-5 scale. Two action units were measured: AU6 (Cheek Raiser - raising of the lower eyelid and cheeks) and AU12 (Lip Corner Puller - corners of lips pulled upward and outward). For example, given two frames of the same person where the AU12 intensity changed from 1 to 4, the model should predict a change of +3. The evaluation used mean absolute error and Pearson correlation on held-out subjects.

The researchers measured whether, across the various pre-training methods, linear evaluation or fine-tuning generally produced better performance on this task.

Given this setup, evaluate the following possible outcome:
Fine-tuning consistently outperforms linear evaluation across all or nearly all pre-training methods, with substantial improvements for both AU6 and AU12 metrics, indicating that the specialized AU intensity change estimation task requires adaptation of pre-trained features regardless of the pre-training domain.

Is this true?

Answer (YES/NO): YES